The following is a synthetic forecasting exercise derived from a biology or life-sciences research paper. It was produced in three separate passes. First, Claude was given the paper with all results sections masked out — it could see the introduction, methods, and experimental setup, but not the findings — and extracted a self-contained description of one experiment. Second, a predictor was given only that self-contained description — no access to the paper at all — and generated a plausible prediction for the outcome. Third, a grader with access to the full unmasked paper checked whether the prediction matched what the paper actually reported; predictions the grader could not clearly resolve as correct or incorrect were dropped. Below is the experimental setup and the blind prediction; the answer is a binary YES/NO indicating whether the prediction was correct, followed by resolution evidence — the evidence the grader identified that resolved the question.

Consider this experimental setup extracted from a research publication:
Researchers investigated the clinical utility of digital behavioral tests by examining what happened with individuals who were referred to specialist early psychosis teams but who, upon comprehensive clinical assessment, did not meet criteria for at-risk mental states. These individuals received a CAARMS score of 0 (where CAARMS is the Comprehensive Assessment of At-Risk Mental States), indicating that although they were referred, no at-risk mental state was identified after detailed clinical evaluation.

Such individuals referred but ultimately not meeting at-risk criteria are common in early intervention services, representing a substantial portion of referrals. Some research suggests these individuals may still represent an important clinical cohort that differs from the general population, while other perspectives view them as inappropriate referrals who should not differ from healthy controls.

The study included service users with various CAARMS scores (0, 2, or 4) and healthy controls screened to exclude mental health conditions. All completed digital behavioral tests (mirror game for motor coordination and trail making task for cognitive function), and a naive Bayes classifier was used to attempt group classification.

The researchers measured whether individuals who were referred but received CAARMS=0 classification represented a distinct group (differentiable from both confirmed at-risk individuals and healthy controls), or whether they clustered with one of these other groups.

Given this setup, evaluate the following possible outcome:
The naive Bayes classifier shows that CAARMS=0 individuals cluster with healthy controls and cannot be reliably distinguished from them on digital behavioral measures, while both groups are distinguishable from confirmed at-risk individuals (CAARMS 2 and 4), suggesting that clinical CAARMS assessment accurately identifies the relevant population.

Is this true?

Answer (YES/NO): NO